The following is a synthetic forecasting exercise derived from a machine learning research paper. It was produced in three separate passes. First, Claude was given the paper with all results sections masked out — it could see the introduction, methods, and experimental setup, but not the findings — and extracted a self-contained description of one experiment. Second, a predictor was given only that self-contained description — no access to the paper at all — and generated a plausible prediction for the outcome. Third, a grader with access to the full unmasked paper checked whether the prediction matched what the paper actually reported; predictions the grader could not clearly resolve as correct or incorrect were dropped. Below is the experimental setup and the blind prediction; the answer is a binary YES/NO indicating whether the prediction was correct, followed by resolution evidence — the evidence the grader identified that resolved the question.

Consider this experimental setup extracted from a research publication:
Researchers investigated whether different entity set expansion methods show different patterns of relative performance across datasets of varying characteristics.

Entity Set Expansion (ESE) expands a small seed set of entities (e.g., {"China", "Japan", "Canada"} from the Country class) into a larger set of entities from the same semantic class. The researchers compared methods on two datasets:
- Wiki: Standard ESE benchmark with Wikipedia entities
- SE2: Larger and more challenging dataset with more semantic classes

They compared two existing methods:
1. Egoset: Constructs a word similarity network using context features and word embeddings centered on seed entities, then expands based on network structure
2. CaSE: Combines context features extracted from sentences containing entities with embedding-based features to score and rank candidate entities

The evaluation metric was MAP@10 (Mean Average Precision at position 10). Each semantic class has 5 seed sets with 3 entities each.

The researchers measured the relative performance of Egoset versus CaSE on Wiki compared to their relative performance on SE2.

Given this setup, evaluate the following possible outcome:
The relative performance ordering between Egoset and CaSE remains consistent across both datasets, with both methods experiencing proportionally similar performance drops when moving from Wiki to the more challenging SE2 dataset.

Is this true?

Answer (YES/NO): NO